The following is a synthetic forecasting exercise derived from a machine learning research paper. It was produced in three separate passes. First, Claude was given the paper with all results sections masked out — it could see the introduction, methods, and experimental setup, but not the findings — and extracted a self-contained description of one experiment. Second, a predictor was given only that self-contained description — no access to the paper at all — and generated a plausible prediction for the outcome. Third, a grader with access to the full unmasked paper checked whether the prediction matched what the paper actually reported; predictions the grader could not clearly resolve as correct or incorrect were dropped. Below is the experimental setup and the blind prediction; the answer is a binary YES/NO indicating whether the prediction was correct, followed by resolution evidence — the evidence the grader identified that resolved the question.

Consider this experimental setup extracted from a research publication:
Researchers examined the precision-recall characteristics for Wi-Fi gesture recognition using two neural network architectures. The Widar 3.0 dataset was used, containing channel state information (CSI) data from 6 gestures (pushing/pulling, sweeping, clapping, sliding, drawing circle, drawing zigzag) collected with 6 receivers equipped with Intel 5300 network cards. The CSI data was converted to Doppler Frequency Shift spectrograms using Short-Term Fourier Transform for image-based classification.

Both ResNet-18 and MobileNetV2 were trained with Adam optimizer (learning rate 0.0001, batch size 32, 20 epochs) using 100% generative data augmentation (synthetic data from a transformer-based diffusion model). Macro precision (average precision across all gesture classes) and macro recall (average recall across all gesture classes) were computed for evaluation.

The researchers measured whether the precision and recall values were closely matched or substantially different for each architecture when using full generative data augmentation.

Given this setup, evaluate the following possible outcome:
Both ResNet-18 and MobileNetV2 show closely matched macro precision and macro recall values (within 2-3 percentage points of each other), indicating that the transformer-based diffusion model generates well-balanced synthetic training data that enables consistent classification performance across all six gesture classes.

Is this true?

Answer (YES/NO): YES